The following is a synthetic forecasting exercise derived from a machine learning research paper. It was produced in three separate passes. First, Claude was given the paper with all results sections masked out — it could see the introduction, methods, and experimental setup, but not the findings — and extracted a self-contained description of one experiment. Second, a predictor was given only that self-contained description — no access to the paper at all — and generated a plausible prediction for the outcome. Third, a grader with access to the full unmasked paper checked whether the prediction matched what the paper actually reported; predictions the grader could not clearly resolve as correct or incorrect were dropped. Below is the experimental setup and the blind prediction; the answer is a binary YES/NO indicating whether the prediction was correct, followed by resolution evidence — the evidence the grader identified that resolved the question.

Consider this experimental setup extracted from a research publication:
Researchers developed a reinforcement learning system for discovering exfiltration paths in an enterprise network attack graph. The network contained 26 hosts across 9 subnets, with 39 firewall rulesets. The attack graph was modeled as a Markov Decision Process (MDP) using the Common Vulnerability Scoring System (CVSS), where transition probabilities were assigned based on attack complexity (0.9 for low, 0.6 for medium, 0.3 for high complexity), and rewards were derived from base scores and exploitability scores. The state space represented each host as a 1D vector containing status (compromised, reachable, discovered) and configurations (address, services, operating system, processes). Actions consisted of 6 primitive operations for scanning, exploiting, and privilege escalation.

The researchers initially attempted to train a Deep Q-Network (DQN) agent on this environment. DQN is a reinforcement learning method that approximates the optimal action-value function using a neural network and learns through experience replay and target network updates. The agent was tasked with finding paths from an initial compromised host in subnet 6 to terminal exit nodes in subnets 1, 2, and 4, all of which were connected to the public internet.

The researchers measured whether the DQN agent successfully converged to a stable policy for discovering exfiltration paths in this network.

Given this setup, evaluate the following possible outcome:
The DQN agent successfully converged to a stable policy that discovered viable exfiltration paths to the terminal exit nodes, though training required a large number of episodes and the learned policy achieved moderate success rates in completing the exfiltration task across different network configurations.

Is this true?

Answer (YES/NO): NO